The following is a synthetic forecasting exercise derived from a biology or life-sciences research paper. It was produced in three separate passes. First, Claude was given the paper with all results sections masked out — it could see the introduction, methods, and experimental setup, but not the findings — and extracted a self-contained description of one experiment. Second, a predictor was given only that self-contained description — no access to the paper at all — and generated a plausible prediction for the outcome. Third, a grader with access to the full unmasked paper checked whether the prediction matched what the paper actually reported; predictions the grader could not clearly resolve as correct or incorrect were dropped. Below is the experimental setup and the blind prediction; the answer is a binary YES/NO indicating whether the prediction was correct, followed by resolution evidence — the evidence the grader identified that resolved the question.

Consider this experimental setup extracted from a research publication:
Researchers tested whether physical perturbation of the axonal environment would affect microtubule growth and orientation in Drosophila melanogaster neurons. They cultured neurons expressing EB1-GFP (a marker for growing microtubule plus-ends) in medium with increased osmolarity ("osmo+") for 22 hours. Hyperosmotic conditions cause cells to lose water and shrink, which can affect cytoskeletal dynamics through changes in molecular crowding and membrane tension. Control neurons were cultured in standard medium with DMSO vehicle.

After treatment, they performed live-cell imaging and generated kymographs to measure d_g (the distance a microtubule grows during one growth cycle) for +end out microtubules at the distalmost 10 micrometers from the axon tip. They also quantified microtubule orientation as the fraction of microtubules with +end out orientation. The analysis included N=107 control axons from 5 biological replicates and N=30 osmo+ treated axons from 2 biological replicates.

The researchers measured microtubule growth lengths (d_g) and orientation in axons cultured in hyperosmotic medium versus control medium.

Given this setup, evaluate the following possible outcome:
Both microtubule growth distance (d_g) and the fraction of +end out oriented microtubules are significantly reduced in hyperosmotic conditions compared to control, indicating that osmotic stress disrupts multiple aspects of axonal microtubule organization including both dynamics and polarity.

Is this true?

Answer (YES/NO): YES